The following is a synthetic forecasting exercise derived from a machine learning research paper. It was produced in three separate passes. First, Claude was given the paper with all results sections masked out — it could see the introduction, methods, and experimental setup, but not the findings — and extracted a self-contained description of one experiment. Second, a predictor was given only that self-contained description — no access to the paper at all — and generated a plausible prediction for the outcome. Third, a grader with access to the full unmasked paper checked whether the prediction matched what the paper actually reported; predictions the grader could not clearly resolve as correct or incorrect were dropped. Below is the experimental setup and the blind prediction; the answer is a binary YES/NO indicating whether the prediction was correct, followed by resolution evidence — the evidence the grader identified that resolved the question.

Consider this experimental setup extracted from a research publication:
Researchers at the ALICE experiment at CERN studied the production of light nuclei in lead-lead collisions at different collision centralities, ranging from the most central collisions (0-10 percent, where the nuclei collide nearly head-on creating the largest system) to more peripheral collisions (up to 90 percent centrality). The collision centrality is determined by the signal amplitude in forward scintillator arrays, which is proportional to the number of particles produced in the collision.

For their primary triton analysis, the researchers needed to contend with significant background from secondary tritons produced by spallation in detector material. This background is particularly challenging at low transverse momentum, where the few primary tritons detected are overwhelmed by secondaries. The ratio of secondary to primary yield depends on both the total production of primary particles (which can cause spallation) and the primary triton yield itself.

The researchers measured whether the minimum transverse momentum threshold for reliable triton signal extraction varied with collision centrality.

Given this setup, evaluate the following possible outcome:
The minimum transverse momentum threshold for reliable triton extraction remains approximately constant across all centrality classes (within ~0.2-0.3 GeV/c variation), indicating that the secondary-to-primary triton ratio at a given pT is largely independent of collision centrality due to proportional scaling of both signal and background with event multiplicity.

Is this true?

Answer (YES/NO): NO